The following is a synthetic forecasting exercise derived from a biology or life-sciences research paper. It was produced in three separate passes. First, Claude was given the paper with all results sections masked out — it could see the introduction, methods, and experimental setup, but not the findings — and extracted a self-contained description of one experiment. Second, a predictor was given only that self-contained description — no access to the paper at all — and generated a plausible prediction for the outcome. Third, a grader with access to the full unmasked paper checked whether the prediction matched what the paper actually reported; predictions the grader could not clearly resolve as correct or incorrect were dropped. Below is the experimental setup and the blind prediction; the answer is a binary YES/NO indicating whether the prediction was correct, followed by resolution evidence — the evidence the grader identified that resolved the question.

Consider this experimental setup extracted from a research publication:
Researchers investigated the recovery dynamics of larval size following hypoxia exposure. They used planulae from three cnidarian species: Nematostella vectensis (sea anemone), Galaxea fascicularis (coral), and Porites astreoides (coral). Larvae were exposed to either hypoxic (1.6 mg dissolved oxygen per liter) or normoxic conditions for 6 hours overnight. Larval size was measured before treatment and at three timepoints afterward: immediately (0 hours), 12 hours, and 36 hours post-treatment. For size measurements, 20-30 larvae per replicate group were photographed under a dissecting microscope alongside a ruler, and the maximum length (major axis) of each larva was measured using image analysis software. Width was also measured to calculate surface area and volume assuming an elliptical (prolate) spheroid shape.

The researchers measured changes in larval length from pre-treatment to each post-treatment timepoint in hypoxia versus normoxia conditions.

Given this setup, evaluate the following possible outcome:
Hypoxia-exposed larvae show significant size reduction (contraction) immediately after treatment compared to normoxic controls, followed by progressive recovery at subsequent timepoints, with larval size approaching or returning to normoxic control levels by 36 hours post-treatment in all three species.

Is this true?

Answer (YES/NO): NO